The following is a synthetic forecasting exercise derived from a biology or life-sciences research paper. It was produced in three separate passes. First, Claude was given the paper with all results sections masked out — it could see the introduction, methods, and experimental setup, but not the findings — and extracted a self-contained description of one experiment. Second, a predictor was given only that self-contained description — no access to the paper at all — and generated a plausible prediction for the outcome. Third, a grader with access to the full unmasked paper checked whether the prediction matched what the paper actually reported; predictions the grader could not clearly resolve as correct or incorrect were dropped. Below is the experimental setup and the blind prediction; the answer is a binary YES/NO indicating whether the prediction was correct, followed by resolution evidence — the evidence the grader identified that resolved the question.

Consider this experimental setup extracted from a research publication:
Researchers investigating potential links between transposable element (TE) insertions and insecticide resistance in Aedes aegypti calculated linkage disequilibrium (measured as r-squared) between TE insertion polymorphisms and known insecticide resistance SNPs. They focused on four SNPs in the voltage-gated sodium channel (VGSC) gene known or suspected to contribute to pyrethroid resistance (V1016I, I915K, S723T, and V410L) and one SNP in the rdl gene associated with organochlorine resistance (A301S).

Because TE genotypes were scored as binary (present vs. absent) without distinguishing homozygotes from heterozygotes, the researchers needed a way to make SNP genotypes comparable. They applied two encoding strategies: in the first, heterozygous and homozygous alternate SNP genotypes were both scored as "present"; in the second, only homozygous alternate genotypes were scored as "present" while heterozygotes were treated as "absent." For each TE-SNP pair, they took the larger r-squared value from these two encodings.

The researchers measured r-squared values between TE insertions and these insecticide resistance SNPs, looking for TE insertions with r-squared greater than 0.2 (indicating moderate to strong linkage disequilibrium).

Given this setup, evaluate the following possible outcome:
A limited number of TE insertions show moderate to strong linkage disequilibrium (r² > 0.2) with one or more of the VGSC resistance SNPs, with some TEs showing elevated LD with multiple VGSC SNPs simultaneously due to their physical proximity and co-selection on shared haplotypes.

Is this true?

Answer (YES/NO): NO